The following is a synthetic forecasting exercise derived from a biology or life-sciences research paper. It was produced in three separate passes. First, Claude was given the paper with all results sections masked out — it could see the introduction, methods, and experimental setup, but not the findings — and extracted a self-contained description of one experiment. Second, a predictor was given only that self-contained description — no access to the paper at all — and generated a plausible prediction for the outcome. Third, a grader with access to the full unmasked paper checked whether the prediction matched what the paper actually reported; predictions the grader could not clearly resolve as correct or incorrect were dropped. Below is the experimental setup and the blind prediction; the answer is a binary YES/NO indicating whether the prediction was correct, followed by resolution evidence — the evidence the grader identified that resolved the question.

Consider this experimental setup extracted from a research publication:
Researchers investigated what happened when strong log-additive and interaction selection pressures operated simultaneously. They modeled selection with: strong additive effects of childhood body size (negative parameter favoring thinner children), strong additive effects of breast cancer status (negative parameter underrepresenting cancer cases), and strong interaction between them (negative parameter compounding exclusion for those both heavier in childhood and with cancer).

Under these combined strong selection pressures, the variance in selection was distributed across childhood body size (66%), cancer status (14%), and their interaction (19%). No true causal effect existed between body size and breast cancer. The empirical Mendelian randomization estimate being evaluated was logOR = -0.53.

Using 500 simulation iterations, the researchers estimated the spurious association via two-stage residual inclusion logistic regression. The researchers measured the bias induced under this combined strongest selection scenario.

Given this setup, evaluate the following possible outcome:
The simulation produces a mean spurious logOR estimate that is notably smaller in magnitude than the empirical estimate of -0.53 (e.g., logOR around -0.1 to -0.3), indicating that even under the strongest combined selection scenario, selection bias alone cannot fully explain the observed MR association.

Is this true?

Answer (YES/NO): YES